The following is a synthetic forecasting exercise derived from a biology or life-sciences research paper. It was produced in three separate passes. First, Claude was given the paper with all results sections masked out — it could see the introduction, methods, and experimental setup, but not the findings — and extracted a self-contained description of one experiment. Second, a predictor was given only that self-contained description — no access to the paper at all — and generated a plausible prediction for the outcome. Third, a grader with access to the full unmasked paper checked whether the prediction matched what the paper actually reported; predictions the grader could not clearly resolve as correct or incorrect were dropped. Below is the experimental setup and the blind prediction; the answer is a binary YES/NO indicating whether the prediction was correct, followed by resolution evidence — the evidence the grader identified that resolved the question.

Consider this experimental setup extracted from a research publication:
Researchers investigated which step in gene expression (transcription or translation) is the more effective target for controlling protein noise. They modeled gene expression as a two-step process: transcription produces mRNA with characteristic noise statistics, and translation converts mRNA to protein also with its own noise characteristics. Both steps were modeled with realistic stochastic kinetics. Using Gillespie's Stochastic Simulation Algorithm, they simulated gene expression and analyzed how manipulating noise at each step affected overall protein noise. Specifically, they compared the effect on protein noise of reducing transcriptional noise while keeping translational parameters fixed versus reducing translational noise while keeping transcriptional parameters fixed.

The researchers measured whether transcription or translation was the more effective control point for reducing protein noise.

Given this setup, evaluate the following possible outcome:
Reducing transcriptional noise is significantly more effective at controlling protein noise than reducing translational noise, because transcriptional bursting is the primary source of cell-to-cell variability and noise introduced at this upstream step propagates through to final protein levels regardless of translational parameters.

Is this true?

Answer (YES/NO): NO